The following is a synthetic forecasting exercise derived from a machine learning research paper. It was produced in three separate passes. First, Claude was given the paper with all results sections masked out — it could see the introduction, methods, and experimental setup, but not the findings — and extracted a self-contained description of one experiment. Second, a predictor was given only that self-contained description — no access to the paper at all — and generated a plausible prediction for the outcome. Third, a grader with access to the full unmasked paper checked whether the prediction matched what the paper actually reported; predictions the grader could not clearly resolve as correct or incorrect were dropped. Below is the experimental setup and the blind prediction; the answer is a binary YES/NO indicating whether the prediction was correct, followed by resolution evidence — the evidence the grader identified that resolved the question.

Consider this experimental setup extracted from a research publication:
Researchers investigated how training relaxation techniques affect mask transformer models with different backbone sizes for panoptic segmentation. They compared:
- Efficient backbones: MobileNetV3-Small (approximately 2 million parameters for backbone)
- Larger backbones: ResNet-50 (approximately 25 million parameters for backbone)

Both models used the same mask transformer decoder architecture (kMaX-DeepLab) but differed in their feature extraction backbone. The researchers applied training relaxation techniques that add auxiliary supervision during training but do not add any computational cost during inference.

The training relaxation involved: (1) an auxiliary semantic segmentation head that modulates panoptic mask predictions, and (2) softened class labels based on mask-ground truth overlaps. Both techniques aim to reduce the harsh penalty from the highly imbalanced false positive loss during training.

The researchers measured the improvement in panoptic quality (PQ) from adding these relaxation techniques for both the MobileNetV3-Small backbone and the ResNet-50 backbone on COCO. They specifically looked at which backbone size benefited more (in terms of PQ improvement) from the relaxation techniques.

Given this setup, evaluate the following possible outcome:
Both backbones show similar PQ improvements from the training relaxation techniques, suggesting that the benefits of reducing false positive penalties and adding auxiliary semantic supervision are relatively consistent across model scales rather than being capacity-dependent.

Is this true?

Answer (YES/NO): NO